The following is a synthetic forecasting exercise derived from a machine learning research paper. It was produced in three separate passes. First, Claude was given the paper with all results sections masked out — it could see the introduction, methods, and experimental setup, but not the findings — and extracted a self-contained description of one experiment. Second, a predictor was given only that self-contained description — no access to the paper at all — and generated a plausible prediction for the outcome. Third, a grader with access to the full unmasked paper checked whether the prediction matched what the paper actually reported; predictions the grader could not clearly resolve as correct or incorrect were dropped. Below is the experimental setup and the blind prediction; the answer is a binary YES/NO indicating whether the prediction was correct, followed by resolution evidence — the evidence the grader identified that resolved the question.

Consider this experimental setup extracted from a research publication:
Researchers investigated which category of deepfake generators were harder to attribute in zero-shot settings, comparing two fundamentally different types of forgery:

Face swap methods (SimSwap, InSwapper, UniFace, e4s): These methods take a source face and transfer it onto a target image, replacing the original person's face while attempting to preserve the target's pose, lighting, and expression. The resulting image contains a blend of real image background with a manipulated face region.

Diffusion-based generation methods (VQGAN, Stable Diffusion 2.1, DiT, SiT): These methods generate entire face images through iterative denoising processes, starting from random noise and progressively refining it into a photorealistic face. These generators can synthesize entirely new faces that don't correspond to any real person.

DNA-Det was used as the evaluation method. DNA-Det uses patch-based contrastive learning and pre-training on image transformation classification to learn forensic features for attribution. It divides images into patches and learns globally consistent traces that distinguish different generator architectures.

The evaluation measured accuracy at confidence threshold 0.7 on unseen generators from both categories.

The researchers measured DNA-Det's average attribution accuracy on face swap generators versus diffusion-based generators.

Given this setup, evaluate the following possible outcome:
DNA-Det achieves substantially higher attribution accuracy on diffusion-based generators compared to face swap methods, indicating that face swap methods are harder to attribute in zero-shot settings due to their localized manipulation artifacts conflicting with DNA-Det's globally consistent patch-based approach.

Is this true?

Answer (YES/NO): YES